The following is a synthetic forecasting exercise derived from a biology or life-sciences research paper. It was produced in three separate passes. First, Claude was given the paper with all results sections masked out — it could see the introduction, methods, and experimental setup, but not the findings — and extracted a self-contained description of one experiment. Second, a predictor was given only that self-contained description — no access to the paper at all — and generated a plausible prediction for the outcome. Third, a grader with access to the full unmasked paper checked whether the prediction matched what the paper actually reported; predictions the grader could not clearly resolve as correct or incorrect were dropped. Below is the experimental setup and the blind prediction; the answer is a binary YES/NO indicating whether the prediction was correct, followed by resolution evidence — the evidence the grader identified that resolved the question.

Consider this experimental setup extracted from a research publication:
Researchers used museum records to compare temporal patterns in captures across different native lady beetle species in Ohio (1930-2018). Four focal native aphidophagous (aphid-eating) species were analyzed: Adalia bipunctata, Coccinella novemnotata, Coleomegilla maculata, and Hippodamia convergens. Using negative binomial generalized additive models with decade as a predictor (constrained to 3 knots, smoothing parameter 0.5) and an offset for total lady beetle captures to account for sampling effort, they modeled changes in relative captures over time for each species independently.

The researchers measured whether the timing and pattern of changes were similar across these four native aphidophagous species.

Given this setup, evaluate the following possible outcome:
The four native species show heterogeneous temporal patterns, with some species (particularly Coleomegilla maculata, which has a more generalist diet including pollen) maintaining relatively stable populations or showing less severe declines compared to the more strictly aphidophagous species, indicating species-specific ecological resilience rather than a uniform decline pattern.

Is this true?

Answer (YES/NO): YES